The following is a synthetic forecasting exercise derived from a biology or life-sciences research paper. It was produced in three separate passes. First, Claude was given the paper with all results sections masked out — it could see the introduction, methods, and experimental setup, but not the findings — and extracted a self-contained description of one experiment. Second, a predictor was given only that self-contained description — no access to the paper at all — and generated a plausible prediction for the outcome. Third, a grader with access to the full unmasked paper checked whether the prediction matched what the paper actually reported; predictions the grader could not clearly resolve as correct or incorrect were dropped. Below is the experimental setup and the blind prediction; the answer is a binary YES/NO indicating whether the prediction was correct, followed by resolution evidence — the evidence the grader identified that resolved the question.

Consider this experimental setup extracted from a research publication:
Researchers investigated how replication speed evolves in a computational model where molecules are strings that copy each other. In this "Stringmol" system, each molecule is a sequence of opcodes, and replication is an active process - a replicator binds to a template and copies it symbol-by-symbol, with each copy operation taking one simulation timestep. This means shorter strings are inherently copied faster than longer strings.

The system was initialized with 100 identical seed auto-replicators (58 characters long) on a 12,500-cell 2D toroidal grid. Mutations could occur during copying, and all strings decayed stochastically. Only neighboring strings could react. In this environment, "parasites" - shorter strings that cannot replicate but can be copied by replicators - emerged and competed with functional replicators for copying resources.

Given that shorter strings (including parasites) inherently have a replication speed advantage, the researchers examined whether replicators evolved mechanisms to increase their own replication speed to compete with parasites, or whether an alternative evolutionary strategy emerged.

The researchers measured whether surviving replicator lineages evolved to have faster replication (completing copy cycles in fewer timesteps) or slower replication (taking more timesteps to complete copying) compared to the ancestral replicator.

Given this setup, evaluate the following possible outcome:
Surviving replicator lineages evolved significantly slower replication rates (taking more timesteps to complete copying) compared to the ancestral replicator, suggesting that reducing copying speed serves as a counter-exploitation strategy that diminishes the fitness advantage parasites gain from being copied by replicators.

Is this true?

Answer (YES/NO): YES